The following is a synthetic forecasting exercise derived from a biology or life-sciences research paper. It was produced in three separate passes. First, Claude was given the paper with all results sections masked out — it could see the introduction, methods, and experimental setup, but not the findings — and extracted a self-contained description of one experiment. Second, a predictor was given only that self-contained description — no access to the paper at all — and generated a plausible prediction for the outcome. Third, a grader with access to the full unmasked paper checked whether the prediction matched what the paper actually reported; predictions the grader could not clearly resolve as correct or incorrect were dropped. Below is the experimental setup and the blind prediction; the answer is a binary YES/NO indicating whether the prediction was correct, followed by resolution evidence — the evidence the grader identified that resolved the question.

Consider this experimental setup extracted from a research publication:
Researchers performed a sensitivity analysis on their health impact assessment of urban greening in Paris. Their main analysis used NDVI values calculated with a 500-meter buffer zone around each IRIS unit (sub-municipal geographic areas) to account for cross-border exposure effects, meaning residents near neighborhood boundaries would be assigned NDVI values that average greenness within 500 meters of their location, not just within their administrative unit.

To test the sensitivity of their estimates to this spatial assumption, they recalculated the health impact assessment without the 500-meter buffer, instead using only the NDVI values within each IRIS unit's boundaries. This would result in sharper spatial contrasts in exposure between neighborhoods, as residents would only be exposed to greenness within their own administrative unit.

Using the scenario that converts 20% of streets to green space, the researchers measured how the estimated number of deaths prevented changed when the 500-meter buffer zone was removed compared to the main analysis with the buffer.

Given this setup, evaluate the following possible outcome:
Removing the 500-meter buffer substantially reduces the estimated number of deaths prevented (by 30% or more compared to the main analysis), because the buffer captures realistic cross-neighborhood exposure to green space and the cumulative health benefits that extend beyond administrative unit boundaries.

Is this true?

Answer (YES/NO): NO